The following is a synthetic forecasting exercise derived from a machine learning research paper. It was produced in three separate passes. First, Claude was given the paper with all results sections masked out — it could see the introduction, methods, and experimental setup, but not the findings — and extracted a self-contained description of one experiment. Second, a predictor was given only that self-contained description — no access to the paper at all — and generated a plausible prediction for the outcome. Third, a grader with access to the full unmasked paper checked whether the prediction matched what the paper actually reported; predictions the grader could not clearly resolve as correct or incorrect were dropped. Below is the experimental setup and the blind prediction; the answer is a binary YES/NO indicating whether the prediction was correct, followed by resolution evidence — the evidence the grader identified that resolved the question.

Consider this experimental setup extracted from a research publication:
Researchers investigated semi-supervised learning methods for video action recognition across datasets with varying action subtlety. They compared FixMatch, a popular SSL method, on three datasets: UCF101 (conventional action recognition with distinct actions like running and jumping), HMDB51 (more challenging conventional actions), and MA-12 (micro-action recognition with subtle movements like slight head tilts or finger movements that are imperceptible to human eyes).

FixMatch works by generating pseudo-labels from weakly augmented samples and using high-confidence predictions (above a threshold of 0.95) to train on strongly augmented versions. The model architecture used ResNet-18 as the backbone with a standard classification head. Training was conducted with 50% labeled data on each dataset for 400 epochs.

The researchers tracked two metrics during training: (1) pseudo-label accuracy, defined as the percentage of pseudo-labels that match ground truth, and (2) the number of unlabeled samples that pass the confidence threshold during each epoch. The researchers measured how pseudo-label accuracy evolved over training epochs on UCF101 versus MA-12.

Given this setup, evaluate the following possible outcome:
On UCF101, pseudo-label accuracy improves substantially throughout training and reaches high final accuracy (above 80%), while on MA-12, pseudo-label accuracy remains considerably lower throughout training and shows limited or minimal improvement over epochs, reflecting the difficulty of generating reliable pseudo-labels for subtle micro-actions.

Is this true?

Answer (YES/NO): NO